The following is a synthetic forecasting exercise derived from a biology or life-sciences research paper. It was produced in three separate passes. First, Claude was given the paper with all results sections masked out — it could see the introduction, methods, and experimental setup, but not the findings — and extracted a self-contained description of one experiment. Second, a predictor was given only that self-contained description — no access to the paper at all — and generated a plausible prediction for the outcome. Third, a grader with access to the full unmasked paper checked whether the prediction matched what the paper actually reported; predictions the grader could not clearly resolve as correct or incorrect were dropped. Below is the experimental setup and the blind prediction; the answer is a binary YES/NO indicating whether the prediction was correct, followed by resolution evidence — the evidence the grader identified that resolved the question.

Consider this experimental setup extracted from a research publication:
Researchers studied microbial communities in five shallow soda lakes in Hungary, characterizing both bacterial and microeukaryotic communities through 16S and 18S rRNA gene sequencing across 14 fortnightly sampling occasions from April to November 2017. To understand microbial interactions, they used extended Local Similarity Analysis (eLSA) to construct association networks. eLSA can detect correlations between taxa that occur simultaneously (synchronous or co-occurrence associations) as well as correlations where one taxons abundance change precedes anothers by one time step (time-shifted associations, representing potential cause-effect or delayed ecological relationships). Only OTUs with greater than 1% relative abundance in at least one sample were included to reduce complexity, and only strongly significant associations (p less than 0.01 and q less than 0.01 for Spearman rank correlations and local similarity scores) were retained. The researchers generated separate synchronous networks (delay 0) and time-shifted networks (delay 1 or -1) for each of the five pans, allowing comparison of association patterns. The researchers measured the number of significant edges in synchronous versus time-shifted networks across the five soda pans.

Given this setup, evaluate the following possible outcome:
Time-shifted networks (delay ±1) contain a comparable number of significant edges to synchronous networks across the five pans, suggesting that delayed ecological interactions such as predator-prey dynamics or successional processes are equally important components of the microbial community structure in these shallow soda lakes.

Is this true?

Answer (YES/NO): NO